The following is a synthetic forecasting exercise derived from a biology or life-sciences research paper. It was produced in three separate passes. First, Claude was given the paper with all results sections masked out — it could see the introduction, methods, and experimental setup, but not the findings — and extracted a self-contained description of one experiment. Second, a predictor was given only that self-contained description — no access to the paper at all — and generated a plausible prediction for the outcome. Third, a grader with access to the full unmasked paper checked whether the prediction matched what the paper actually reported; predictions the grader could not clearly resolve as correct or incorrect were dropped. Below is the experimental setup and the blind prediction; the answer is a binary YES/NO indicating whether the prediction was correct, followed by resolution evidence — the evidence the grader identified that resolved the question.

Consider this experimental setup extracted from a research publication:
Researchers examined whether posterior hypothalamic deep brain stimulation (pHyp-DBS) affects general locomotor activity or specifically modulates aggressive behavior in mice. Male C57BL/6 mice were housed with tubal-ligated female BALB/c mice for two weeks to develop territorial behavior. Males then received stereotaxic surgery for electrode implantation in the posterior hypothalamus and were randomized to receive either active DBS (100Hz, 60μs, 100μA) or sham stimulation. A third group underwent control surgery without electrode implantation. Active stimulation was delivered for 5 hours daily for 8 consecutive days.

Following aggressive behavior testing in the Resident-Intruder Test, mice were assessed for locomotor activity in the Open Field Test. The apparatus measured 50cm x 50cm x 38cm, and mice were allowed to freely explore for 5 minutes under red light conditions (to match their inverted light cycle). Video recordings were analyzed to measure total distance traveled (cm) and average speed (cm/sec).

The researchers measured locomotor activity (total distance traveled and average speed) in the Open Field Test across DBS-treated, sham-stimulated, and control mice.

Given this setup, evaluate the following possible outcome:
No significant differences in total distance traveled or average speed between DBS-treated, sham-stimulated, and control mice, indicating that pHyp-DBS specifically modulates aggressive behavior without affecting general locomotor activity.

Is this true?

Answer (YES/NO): YES